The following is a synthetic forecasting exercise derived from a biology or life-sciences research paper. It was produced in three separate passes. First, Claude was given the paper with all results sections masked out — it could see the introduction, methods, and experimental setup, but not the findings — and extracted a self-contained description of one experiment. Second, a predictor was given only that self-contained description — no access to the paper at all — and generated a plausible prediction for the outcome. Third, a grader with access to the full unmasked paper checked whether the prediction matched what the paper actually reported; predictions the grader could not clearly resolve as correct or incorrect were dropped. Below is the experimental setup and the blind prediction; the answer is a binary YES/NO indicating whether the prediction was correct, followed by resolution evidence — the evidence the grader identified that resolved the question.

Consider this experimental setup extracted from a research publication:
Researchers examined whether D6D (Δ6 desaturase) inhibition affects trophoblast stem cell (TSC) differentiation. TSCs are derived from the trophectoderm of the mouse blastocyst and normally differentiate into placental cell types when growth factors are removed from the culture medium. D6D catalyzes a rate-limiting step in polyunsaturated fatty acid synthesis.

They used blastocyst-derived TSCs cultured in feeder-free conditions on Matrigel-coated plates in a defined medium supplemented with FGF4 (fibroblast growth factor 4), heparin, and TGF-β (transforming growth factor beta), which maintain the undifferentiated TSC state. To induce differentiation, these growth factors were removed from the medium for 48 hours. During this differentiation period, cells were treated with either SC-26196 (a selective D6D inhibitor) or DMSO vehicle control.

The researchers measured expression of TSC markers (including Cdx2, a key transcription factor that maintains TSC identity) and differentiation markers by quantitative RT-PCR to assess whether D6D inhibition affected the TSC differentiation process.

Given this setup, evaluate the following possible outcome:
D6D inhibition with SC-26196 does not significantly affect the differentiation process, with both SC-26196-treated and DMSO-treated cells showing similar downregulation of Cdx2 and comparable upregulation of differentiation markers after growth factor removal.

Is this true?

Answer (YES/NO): NO